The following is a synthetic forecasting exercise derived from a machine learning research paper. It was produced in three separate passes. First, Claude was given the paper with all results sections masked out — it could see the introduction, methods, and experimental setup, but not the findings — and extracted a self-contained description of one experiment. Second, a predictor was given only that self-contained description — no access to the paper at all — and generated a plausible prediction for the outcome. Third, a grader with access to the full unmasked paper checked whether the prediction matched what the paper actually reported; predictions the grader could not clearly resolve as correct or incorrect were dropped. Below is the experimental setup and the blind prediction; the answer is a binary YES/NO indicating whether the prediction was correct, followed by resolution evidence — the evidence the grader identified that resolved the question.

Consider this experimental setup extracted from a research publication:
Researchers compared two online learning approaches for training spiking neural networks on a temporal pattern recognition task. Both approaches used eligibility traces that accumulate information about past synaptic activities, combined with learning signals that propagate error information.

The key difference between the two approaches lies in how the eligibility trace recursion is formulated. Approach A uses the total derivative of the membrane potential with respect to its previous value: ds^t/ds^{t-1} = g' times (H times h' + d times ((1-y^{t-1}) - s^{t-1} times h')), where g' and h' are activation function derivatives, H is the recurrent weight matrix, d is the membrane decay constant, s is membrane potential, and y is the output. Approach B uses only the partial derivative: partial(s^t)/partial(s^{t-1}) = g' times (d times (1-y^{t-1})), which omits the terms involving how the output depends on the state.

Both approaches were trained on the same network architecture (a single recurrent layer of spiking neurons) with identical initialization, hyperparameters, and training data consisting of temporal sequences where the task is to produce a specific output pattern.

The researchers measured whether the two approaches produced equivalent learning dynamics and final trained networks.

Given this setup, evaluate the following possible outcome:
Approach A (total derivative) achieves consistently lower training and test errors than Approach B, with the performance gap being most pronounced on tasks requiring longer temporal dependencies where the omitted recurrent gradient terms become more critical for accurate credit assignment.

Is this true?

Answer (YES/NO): NO